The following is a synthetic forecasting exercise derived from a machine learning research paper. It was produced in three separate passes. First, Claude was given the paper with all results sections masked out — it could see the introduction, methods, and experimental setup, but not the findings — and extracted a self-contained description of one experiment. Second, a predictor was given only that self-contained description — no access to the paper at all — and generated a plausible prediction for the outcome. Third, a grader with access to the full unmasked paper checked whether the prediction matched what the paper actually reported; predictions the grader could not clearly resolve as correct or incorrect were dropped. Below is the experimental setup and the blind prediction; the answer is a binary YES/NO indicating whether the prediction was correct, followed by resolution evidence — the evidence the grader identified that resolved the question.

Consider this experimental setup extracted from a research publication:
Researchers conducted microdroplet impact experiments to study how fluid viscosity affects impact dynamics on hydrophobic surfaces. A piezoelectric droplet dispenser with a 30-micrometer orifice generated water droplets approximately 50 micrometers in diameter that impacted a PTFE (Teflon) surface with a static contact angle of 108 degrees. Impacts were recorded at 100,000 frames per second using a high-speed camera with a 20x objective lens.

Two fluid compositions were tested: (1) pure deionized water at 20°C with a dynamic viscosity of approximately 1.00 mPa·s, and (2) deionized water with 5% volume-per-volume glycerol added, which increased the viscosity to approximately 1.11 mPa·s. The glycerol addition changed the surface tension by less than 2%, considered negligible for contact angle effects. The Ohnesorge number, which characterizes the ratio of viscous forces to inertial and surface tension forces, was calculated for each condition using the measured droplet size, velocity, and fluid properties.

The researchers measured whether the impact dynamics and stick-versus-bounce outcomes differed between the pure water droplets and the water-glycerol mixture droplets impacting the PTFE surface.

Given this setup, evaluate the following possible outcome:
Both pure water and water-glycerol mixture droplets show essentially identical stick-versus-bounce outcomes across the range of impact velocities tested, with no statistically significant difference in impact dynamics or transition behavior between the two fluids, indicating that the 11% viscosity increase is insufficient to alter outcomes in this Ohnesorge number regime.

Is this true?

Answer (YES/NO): NO